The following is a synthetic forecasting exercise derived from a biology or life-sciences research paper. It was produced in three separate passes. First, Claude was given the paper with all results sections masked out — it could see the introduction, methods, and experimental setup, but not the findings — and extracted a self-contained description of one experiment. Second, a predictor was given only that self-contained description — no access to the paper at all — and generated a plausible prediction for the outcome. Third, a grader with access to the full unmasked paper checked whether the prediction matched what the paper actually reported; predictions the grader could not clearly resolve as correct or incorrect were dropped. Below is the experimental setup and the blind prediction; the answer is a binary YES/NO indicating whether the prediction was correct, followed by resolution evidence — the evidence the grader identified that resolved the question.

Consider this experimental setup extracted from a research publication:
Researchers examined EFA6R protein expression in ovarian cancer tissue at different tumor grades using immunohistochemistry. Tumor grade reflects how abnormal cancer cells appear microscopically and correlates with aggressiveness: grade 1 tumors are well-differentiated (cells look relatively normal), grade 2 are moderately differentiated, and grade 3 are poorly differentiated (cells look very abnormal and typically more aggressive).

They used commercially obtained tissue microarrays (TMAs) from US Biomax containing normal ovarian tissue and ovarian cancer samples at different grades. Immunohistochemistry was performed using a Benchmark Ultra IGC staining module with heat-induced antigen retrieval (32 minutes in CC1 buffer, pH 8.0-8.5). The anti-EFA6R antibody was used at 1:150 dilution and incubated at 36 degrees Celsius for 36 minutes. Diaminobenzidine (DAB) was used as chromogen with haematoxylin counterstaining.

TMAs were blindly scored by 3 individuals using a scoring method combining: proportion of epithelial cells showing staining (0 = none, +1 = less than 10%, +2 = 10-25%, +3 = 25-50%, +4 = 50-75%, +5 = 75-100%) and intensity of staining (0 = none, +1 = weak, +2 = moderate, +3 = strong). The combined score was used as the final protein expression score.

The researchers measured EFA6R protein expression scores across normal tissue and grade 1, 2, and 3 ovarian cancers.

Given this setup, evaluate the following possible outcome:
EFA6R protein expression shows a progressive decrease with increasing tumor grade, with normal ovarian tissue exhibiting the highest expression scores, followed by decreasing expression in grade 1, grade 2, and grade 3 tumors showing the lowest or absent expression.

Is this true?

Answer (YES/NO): YES